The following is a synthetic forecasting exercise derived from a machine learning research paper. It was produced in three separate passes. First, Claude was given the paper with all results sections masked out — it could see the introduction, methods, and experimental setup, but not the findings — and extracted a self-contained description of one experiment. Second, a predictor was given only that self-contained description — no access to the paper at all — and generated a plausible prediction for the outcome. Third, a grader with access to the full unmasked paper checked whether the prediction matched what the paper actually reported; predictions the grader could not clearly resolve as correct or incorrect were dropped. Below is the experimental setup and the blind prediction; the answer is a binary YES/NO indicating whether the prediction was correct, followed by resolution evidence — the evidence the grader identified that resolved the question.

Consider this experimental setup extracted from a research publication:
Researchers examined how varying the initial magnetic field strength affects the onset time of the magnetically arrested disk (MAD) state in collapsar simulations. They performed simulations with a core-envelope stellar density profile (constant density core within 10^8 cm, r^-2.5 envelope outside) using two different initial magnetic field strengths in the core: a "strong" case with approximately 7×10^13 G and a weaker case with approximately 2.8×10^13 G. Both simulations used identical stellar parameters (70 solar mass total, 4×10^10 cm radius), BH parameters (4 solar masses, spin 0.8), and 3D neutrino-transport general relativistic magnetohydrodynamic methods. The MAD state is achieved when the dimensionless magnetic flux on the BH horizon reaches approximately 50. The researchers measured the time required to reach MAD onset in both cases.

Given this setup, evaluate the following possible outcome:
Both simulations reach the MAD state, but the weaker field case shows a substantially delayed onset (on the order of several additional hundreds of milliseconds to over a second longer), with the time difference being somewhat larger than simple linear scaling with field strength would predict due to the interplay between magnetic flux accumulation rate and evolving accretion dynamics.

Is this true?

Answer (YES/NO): NO